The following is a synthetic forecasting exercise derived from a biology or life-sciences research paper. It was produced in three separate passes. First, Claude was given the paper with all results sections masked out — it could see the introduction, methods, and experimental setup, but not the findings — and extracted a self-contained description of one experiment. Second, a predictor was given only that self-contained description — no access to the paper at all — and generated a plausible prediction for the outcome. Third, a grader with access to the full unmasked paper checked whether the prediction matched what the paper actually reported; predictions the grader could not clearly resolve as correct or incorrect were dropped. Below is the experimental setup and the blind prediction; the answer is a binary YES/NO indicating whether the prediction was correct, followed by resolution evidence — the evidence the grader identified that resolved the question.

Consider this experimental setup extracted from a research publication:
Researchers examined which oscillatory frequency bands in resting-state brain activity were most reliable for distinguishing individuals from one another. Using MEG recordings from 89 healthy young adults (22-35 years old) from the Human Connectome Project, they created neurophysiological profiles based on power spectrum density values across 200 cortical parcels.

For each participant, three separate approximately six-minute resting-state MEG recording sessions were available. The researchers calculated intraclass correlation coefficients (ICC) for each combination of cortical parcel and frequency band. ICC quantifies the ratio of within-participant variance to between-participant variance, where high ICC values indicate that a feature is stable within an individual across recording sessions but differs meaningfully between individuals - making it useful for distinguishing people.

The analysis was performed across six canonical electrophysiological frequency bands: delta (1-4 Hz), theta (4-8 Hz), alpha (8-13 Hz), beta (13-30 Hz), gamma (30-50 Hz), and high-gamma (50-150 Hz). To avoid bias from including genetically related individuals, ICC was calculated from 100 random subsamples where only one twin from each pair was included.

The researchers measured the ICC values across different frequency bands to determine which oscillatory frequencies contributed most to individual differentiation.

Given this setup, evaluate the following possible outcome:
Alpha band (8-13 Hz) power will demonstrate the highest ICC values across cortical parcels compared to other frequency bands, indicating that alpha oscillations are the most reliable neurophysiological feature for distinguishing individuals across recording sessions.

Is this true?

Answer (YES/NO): YES